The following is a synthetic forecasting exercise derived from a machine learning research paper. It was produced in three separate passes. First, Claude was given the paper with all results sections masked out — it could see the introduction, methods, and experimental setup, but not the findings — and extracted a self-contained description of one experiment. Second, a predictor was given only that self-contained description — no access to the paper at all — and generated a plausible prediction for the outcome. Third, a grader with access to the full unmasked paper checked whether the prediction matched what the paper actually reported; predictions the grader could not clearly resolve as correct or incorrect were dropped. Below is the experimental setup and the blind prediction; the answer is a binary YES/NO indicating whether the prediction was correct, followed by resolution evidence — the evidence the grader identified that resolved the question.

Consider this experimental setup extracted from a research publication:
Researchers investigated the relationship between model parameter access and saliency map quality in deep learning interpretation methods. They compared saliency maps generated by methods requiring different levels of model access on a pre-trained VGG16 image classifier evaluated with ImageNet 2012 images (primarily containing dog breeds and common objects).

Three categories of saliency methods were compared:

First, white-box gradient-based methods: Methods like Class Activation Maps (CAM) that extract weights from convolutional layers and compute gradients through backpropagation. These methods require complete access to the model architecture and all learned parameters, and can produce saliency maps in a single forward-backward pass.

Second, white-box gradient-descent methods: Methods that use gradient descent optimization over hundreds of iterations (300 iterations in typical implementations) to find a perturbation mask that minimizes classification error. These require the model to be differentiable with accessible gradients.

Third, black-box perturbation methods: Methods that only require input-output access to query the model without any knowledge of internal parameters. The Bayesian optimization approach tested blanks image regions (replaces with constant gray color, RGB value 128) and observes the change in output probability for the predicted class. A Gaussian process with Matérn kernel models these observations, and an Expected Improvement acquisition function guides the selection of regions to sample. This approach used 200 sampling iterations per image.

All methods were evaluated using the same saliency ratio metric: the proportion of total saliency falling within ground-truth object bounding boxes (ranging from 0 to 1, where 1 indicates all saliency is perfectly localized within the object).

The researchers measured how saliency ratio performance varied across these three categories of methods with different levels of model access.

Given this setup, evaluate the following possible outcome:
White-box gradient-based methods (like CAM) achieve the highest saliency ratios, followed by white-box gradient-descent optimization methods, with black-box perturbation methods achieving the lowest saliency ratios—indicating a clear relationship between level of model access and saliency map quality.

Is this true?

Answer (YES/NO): NO